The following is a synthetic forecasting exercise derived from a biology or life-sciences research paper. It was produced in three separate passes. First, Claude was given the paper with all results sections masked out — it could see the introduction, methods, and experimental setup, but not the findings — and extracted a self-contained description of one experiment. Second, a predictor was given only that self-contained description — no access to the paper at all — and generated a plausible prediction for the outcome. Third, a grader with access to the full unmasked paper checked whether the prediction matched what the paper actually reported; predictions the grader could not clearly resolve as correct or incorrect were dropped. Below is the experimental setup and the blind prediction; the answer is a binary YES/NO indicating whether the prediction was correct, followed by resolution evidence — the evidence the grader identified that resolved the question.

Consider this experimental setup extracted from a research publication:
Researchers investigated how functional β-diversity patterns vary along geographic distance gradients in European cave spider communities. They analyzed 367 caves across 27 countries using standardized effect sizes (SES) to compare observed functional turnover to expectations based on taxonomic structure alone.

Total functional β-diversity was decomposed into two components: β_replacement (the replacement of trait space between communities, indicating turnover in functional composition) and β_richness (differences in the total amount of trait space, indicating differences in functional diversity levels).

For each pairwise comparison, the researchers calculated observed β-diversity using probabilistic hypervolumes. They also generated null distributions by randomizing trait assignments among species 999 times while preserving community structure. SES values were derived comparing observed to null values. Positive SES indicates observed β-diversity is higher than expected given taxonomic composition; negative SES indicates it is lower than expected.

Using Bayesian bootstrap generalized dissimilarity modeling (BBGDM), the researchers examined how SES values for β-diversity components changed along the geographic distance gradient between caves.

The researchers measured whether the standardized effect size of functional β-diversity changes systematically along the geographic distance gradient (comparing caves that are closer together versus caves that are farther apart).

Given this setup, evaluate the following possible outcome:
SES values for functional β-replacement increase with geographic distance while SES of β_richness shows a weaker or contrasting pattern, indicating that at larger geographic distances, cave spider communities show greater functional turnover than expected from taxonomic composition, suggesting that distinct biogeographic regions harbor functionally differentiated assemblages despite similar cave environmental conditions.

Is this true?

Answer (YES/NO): NO